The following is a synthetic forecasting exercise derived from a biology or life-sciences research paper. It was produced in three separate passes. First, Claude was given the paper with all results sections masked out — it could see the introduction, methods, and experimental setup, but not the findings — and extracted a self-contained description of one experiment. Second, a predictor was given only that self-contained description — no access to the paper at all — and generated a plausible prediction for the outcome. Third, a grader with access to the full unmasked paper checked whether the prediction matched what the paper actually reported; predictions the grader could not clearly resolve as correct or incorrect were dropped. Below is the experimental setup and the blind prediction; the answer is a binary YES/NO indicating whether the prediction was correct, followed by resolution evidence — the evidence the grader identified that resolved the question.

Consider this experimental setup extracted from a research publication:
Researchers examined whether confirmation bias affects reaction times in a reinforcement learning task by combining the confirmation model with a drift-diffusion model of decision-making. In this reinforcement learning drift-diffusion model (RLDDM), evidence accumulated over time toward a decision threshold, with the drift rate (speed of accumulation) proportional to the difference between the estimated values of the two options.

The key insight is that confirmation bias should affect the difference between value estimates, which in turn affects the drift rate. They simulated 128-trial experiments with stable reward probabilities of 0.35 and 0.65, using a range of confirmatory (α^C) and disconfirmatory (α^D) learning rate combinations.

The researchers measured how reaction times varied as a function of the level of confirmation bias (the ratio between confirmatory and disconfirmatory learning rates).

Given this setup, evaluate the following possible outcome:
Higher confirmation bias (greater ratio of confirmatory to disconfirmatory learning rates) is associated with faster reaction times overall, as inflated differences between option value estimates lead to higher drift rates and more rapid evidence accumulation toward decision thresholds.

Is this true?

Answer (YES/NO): YES